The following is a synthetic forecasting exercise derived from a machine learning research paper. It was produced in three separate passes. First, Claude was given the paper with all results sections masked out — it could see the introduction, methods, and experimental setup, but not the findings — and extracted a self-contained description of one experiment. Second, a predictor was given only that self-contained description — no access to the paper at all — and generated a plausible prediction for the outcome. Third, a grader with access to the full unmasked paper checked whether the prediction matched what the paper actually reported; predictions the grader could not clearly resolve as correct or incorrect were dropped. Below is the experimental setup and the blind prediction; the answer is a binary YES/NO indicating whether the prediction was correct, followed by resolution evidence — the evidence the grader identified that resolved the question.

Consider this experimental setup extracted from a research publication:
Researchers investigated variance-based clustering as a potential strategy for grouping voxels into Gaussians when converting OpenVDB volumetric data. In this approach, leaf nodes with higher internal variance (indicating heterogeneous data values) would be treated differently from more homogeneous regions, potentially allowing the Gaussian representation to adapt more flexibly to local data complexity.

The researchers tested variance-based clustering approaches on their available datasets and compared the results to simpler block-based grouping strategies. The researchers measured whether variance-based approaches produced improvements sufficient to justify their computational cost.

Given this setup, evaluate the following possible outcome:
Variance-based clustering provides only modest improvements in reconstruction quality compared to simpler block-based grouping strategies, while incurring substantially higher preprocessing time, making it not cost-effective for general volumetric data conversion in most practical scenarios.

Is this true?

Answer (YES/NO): YES